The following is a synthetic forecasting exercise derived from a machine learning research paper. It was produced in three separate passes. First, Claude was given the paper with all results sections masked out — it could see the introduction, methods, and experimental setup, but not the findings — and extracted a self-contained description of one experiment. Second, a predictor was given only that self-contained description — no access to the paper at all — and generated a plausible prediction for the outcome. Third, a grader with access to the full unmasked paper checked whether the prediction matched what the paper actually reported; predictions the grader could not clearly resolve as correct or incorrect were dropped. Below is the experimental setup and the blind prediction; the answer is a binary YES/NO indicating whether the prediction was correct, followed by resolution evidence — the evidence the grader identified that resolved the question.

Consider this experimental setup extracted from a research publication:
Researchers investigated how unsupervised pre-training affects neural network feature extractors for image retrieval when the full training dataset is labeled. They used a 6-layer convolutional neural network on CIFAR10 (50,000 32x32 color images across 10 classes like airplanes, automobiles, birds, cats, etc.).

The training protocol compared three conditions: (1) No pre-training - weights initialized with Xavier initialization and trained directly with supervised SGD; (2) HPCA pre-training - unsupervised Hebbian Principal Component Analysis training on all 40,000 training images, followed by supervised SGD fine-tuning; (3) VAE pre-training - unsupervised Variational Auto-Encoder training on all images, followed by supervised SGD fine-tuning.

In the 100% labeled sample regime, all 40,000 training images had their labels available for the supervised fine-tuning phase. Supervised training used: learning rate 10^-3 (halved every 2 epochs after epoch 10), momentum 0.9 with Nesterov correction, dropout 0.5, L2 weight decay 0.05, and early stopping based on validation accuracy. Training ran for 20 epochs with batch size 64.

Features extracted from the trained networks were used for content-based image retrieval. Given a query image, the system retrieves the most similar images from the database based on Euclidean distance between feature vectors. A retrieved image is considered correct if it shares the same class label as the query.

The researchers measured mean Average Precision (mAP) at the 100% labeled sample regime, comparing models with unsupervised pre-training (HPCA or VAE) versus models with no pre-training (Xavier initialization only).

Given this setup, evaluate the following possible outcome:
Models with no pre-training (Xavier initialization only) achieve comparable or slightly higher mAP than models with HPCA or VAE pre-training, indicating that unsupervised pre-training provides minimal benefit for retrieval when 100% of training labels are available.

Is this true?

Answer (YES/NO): YES